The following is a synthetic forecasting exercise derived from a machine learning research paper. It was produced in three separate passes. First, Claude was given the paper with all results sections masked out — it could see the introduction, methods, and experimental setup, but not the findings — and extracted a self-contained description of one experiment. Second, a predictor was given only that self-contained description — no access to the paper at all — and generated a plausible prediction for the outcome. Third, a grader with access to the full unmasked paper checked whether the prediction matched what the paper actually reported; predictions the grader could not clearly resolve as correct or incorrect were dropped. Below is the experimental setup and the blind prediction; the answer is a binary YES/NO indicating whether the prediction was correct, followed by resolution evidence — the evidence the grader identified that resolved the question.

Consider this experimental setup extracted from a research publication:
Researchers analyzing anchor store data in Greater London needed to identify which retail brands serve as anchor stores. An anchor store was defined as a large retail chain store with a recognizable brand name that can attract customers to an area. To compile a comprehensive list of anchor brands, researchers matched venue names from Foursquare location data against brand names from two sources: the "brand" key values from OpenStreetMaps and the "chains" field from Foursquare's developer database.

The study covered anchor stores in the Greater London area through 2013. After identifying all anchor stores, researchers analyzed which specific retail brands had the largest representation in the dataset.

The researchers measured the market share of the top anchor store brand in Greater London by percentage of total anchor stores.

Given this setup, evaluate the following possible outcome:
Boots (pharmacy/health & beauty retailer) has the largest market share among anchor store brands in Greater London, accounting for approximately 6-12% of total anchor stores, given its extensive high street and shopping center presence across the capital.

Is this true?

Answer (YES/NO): NO